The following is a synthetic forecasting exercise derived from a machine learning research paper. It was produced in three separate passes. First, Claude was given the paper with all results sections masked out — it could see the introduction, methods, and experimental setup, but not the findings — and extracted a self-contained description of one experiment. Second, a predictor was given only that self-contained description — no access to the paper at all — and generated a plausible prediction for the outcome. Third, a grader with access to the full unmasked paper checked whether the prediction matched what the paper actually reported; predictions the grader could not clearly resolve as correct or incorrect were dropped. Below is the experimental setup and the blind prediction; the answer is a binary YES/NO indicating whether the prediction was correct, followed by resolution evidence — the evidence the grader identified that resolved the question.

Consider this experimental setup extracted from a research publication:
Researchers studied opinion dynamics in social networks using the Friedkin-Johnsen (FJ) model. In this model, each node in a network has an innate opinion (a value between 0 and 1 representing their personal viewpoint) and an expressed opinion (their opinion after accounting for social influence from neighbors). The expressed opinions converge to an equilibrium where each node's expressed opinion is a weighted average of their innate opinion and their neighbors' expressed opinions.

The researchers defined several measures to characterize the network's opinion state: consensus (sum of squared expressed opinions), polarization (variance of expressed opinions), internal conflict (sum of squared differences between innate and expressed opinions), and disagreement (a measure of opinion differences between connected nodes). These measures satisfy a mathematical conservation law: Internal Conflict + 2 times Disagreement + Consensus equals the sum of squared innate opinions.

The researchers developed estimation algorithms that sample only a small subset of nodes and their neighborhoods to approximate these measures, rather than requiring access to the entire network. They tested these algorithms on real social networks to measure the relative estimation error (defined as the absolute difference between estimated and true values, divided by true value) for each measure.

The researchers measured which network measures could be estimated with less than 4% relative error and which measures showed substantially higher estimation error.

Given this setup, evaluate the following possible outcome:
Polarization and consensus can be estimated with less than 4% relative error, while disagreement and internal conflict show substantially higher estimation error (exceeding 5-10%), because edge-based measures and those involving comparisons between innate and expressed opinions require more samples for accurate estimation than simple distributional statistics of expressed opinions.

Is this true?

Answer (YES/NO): NO